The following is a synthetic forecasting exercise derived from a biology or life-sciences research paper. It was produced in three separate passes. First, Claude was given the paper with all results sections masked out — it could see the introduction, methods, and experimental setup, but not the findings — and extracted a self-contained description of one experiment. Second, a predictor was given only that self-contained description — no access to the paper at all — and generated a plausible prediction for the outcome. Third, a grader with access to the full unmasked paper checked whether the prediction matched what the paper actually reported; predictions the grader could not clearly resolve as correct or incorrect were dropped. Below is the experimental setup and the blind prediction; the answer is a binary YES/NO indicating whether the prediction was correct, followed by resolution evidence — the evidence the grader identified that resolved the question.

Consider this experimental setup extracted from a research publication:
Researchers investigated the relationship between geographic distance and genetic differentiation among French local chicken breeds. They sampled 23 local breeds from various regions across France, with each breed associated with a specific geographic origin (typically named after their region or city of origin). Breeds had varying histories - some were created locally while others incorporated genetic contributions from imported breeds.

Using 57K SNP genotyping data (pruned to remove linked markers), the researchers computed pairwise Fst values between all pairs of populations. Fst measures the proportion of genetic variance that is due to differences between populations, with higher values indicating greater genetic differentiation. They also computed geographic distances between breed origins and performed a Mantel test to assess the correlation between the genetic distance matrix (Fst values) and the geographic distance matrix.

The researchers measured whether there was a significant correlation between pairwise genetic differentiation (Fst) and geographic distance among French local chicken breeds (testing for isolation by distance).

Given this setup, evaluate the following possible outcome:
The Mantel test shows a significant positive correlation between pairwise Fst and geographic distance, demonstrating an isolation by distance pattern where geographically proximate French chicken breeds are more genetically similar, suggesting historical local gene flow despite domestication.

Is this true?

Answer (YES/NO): NO